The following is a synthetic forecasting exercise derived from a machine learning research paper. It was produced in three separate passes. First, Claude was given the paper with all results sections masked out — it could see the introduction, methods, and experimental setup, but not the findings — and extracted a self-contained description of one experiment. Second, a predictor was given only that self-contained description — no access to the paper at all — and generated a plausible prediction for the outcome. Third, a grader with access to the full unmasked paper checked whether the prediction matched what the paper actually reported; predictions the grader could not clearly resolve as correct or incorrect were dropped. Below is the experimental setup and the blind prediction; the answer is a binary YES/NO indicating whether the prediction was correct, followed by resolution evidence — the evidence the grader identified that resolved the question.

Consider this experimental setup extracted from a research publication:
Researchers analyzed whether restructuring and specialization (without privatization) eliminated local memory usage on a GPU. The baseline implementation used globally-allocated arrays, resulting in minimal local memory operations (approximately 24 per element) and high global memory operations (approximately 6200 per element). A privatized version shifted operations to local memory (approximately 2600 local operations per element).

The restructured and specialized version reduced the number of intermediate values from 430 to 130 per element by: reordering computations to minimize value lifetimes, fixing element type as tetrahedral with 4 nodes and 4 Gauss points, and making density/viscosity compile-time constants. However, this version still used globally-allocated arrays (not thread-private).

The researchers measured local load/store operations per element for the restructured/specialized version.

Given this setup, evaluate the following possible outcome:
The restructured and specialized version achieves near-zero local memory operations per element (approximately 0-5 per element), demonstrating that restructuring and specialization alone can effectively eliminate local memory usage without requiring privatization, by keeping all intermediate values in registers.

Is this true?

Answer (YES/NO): YES